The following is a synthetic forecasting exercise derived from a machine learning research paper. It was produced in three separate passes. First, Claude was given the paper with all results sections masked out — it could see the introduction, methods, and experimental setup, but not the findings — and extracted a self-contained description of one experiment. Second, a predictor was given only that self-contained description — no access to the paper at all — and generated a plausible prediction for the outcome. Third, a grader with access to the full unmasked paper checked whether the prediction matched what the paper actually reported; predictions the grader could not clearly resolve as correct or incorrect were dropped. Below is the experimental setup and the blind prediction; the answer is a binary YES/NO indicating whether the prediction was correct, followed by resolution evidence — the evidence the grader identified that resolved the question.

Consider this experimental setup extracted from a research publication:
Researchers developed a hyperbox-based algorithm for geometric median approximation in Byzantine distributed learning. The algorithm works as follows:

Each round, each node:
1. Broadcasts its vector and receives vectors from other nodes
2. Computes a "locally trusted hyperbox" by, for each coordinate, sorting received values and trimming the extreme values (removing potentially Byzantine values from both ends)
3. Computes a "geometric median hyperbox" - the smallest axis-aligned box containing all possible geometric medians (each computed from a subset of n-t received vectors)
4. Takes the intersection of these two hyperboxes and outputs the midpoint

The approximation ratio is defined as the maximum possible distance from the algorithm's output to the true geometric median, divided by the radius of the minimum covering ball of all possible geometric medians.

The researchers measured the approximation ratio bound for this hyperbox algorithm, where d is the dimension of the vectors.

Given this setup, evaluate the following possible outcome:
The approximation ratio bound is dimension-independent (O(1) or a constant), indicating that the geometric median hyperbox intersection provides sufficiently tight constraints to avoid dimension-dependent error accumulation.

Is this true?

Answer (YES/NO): NO